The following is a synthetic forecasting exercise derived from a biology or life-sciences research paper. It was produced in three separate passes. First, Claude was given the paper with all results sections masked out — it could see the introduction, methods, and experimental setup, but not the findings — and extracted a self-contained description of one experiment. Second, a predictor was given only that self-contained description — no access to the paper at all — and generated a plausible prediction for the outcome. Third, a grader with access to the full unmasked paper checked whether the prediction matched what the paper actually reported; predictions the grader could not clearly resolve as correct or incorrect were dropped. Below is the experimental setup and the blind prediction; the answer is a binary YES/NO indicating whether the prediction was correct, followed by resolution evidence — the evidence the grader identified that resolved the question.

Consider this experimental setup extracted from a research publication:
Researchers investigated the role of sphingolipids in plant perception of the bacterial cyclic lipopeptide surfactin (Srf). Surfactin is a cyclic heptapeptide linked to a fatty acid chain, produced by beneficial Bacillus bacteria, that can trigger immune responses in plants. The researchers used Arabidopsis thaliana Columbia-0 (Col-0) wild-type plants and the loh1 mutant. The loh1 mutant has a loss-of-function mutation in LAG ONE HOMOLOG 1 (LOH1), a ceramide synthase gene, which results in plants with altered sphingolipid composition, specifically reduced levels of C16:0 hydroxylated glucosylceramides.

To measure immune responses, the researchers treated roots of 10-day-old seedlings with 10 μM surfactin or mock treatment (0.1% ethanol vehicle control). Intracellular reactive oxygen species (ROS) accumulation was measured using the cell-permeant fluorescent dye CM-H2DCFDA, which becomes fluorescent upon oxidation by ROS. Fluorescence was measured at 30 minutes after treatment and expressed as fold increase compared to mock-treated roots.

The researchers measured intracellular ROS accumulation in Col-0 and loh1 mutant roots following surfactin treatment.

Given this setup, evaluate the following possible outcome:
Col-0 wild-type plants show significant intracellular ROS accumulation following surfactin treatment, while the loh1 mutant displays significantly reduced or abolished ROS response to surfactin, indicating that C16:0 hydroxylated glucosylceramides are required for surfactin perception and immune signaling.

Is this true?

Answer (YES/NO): YES